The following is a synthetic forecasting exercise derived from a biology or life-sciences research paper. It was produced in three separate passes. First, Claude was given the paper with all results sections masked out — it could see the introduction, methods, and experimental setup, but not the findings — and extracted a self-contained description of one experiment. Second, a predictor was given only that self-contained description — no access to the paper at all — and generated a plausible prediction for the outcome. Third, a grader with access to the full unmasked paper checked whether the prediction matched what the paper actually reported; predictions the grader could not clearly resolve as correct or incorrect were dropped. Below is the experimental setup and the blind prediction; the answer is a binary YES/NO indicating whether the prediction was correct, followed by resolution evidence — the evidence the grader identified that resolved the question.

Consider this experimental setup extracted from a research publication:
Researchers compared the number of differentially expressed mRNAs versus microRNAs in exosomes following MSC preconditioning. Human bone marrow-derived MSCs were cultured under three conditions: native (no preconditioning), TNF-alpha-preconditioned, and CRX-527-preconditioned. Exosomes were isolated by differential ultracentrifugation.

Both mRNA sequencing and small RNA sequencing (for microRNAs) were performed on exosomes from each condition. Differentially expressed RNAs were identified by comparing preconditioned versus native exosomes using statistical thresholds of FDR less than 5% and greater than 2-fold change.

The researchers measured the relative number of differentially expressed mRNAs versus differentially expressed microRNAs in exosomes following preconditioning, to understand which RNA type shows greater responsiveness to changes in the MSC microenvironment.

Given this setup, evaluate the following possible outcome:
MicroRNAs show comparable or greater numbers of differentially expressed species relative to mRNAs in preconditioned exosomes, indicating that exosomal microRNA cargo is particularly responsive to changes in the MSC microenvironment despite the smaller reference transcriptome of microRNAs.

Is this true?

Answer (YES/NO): NO